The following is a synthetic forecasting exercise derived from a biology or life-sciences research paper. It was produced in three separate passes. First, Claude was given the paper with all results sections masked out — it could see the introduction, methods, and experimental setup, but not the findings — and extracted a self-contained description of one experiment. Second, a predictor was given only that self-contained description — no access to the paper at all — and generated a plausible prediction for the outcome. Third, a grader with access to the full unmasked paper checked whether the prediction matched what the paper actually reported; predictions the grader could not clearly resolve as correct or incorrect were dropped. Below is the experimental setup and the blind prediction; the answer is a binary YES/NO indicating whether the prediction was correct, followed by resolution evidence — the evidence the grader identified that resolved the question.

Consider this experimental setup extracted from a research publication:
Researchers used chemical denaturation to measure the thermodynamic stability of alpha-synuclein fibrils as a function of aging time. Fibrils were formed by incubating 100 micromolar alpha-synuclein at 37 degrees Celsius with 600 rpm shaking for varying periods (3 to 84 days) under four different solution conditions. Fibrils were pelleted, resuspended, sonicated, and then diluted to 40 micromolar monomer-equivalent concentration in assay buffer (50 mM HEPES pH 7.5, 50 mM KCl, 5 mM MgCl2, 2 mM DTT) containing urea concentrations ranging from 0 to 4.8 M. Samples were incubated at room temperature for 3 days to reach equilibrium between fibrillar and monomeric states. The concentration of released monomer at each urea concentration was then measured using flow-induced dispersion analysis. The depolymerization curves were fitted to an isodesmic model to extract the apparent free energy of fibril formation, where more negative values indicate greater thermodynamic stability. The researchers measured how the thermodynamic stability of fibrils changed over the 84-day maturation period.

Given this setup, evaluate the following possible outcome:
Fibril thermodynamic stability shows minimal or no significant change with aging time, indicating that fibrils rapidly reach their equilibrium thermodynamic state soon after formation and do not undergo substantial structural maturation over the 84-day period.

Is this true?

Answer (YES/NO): NO